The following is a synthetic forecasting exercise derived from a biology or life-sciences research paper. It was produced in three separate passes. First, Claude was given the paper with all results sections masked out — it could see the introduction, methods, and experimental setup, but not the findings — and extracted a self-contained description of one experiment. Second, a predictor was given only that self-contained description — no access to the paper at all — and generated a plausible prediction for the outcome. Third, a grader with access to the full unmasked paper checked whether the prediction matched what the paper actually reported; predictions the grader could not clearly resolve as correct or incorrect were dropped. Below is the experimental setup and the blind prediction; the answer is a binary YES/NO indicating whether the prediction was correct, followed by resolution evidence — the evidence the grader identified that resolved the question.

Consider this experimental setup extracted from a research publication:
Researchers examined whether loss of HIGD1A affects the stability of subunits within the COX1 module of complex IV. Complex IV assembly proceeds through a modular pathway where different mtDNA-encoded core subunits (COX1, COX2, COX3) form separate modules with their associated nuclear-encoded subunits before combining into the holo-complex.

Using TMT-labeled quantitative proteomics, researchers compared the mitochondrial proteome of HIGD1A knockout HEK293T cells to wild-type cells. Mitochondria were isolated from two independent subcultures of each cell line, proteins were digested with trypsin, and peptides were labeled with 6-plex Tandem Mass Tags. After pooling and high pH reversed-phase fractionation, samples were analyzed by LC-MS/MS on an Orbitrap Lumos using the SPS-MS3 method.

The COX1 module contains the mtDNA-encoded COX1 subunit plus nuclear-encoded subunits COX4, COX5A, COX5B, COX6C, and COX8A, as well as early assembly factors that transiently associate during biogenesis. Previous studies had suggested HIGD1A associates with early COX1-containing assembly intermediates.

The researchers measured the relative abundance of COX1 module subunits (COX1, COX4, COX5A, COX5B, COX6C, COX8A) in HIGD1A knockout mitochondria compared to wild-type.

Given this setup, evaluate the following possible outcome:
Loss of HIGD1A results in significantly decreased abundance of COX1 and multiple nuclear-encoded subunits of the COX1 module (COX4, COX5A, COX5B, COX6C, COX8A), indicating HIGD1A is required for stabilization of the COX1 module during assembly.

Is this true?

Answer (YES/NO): NO